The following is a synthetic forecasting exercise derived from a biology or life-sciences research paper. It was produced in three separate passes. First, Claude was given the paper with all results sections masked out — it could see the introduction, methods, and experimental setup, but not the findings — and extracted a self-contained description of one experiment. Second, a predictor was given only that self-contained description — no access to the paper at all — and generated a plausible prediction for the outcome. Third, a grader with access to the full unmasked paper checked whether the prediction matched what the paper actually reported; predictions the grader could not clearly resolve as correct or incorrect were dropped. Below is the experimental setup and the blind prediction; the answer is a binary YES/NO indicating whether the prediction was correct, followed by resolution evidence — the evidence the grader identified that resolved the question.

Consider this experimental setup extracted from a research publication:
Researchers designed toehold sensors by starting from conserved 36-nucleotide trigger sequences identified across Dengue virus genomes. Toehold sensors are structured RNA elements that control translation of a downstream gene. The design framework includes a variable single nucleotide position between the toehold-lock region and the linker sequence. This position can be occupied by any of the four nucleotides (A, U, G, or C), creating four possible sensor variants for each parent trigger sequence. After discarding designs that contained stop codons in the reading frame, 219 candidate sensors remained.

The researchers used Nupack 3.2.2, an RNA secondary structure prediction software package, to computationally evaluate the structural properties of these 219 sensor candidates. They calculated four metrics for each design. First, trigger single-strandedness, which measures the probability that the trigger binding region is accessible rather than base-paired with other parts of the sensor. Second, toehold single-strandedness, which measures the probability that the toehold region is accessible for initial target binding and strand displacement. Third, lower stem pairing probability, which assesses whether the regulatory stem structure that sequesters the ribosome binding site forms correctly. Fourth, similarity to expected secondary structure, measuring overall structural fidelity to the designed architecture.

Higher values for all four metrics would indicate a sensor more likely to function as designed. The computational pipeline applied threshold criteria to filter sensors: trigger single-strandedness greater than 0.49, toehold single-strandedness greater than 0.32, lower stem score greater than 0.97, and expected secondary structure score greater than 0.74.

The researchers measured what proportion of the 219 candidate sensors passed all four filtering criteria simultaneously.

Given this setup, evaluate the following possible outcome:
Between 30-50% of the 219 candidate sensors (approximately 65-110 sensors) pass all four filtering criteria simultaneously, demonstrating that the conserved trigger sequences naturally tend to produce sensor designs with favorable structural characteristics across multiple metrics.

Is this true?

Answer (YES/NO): YES